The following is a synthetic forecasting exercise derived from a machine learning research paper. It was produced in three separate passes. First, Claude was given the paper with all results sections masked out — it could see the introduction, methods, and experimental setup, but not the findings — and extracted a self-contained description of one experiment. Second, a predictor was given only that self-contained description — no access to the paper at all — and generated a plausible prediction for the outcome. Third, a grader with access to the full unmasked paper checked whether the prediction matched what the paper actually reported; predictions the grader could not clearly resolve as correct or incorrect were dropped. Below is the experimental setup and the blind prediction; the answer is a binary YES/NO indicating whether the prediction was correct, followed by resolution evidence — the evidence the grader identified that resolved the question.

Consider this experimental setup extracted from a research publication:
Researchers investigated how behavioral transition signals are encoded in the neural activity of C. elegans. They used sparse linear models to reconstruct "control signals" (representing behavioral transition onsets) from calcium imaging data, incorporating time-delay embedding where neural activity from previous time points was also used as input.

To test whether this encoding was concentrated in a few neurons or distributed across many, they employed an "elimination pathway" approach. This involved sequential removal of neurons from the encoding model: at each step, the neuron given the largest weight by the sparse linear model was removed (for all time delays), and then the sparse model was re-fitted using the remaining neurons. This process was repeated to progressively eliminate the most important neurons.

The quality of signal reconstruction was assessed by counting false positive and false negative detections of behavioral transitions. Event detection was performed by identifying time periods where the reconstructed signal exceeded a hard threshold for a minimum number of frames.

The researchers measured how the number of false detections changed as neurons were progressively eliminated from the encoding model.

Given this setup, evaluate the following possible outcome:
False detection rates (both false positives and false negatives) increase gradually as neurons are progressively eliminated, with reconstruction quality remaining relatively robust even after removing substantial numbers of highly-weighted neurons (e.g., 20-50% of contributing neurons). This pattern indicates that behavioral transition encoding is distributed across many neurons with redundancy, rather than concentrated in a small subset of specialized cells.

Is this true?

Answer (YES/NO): NO